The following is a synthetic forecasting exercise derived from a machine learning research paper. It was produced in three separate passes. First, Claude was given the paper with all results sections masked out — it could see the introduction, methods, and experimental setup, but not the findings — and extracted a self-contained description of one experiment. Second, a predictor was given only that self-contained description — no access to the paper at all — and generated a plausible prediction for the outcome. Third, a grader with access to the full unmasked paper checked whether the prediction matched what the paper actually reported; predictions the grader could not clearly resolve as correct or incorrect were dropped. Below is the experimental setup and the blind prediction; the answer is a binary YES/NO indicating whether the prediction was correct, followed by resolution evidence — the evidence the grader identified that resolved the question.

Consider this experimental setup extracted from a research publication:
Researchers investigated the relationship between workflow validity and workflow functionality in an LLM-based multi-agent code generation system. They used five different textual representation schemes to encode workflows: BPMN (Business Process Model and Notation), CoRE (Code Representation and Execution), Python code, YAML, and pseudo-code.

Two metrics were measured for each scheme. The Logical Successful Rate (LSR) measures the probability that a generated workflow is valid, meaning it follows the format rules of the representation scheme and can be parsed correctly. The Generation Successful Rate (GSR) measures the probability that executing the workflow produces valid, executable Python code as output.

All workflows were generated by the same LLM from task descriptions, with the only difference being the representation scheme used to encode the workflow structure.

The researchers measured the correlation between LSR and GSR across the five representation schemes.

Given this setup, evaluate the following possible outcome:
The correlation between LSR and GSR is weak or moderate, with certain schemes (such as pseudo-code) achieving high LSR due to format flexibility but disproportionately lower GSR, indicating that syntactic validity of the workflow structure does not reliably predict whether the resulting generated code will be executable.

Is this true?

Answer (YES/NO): NO